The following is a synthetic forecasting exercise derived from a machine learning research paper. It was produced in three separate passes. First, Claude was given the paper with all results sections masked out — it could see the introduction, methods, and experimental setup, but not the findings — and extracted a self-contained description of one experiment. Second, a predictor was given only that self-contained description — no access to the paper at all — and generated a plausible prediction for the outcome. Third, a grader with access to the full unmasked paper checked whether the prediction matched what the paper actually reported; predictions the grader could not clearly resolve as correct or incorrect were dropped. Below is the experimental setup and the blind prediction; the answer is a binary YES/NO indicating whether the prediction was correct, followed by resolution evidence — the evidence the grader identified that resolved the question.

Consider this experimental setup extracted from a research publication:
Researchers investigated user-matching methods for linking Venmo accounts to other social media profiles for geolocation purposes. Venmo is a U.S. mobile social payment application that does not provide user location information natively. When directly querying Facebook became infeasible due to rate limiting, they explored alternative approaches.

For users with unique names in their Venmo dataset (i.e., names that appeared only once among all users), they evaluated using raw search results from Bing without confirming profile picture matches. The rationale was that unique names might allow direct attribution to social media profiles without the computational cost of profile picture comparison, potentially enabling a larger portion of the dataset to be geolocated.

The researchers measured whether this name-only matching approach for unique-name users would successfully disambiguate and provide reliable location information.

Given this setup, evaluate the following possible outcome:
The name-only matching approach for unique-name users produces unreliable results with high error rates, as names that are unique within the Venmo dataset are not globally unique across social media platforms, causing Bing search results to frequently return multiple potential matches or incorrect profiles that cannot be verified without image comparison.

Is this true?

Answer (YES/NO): YES